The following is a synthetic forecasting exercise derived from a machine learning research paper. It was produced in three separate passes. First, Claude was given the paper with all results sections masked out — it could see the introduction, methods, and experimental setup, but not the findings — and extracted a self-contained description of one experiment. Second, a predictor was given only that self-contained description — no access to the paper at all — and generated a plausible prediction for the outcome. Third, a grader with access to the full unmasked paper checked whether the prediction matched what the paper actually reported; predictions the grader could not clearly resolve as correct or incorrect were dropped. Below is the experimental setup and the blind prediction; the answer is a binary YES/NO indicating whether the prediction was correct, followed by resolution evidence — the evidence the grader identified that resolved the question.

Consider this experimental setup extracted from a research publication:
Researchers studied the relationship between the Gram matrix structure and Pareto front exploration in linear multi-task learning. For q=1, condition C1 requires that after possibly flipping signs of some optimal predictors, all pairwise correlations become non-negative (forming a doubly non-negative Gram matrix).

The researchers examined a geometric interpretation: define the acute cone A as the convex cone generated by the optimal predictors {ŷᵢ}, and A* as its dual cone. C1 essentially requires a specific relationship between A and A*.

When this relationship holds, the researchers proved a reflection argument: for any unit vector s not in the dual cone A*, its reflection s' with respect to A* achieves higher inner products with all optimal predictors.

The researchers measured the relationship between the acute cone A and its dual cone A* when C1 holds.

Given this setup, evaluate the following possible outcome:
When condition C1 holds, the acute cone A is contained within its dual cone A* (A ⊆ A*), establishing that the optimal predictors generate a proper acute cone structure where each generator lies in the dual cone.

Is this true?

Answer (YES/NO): YES